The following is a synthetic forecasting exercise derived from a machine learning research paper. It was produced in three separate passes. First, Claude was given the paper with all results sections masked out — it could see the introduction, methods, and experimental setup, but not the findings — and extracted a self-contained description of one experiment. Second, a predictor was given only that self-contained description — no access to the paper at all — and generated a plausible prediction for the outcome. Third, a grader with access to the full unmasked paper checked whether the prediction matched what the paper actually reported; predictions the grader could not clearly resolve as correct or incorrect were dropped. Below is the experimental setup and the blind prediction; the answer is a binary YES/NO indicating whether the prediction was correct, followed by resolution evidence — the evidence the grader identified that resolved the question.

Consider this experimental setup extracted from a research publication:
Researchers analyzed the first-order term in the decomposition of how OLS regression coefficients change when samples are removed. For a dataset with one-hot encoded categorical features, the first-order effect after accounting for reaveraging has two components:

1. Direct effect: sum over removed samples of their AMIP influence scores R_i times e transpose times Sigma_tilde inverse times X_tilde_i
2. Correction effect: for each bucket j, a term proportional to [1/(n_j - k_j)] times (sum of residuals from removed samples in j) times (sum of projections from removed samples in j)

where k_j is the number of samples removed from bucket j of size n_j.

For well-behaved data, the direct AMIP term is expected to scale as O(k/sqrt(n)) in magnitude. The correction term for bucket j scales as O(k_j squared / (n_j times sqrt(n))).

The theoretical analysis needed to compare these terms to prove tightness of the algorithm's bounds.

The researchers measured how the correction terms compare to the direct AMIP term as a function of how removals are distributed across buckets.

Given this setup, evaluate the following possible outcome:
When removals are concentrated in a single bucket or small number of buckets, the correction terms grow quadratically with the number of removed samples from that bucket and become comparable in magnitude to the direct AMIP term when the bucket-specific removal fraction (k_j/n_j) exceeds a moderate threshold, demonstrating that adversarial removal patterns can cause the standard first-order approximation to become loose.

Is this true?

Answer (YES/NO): NO